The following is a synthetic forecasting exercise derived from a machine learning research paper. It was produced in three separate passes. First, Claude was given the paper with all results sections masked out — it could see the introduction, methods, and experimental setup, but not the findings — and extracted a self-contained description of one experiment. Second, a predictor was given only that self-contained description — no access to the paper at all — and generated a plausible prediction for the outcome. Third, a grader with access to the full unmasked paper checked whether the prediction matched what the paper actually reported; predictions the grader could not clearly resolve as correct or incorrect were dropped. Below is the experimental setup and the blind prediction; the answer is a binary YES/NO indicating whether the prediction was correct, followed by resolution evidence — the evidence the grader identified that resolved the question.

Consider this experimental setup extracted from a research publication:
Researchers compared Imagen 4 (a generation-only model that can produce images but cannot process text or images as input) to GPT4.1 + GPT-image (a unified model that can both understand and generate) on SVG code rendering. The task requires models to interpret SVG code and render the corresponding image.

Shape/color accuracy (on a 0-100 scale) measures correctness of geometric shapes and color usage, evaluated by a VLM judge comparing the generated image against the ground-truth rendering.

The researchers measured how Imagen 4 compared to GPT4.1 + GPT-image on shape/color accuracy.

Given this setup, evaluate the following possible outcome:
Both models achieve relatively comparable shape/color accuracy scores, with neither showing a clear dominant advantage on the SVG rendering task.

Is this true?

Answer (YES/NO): NO